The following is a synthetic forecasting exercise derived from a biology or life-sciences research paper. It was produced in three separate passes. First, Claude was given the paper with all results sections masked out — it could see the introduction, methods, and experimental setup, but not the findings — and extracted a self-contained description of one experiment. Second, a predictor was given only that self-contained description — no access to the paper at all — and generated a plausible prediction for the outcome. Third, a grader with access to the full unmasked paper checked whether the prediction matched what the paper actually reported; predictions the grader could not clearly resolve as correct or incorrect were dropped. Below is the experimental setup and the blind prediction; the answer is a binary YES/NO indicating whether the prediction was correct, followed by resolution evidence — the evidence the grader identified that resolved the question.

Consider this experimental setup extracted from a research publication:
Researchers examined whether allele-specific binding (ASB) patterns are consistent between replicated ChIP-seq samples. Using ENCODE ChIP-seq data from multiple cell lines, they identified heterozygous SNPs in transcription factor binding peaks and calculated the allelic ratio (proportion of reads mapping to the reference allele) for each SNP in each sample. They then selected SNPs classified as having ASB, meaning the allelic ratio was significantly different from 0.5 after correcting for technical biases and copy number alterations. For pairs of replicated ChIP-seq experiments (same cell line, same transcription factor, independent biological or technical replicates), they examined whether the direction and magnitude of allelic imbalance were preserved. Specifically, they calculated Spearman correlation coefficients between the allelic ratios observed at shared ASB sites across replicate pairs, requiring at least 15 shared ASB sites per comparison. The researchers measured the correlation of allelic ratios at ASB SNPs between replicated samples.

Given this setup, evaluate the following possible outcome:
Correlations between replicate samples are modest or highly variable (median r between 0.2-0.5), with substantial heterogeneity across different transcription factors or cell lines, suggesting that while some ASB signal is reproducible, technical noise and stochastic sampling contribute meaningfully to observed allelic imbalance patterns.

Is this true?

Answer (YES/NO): NO